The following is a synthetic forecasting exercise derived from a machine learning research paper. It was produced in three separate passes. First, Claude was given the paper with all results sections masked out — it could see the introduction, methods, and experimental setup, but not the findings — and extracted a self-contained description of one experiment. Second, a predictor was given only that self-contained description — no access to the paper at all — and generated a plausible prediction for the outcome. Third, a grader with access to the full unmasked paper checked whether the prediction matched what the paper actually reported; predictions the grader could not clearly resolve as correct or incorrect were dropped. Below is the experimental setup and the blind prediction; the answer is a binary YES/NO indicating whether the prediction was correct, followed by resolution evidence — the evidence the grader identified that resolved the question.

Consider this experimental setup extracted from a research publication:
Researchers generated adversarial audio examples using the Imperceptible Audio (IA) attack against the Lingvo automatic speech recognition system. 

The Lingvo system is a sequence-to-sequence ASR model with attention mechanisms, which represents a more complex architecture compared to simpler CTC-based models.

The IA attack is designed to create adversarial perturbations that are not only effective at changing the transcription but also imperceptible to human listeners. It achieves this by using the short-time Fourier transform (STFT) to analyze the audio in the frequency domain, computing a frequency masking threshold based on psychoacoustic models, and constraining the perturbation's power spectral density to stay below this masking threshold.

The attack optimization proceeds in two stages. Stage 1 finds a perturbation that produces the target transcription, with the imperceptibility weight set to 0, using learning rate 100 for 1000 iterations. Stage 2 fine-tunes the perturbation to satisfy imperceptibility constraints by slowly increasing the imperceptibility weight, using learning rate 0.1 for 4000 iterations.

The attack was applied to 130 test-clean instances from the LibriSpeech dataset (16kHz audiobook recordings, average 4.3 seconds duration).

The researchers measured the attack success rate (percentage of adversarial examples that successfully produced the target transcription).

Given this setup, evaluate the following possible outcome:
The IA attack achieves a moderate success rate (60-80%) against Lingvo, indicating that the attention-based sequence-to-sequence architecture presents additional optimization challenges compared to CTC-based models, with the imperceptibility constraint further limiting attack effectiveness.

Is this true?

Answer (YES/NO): NO